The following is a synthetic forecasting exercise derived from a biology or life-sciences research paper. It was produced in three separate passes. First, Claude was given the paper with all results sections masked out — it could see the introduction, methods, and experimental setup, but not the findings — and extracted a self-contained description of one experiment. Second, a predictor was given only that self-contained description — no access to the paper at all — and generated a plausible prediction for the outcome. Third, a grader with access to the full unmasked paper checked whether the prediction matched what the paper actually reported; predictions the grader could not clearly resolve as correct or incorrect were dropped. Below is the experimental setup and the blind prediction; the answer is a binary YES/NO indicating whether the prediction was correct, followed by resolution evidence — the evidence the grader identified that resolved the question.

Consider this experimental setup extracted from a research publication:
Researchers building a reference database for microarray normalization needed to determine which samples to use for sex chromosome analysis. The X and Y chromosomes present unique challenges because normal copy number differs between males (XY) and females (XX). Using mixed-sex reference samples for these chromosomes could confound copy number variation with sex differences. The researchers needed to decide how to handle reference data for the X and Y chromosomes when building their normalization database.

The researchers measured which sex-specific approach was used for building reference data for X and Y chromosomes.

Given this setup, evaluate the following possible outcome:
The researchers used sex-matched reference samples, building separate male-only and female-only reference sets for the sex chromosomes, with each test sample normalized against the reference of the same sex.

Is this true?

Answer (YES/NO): NO